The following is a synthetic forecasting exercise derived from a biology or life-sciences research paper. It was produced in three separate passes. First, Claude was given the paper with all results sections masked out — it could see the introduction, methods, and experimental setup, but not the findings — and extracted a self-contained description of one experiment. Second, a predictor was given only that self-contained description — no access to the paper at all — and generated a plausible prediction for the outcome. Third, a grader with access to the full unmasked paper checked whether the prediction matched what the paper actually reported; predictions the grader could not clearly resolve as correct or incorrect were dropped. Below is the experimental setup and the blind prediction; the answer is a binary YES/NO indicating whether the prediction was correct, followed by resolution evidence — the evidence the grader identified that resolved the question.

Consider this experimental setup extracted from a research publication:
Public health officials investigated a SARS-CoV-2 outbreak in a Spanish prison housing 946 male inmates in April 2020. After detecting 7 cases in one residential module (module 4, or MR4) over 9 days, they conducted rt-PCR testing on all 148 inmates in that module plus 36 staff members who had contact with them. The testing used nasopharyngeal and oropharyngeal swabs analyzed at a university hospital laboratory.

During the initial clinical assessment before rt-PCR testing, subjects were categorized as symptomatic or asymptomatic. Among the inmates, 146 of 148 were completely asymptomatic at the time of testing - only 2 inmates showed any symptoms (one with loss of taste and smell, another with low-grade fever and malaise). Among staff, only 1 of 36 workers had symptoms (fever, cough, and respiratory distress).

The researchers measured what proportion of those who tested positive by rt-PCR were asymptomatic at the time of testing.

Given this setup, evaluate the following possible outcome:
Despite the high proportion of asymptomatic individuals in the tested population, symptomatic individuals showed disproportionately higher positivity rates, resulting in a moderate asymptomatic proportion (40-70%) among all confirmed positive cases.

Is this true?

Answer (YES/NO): NO